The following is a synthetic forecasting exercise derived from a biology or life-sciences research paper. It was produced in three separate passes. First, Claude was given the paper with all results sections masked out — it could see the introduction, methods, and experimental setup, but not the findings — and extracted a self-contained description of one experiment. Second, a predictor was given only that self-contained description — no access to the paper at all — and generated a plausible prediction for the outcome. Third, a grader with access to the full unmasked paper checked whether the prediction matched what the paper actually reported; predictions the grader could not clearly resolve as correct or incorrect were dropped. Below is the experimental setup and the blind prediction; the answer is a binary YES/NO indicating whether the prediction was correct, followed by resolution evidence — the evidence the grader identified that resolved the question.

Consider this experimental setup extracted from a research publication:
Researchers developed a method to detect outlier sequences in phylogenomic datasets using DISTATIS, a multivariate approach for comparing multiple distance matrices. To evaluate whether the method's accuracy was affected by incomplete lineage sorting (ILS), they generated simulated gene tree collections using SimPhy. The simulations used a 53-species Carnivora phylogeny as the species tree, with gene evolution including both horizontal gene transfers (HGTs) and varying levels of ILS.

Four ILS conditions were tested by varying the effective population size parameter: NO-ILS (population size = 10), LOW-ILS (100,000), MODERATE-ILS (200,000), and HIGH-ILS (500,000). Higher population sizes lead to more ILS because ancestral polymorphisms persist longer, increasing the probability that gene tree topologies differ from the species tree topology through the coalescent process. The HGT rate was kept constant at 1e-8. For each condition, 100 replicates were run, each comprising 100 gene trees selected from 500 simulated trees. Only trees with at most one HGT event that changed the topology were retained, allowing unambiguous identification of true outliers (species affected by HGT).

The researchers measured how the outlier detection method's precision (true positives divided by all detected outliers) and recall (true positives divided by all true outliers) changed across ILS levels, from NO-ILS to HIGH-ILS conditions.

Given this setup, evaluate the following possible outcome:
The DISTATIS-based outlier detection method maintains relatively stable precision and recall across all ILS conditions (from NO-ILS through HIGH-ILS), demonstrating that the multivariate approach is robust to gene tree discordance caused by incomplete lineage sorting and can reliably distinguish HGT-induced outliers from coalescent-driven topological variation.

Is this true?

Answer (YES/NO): NO